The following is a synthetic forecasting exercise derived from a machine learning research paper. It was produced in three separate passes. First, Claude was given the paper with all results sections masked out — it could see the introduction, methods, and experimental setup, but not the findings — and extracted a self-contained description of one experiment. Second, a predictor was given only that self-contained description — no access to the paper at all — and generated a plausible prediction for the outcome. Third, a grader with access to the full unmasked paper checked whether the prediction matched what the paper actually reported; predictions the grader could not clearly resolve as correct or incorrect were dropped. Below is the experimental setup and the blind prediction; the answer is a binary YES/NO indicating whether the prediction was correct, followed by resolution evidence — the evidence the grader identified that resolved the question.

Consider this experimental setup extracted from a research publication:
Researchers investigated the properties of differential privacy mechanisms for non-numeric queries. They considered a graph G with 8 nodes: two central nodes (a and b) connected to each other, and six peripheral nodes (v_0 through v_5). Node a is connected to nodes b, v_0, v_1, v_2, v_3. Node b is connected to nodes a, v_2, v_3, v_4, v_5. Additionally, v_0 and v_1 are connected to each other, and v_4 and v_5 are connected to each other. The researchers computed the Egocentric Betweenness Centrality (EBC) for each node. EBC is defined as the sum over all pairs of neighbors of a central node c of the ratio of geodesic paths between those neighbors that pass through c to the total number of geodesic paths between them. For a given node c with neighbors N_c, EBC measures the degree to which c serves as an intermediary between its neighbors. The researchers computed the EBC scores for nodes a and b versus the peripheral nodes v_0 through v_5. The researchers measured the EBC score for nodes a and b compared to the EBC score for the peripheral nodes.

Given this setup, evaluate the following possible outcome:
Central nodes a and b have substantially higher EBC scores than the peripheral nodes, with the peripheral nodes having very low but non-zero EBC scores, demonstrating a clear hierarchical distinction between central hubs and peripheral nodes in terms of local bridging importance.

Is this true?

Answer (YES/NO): NO